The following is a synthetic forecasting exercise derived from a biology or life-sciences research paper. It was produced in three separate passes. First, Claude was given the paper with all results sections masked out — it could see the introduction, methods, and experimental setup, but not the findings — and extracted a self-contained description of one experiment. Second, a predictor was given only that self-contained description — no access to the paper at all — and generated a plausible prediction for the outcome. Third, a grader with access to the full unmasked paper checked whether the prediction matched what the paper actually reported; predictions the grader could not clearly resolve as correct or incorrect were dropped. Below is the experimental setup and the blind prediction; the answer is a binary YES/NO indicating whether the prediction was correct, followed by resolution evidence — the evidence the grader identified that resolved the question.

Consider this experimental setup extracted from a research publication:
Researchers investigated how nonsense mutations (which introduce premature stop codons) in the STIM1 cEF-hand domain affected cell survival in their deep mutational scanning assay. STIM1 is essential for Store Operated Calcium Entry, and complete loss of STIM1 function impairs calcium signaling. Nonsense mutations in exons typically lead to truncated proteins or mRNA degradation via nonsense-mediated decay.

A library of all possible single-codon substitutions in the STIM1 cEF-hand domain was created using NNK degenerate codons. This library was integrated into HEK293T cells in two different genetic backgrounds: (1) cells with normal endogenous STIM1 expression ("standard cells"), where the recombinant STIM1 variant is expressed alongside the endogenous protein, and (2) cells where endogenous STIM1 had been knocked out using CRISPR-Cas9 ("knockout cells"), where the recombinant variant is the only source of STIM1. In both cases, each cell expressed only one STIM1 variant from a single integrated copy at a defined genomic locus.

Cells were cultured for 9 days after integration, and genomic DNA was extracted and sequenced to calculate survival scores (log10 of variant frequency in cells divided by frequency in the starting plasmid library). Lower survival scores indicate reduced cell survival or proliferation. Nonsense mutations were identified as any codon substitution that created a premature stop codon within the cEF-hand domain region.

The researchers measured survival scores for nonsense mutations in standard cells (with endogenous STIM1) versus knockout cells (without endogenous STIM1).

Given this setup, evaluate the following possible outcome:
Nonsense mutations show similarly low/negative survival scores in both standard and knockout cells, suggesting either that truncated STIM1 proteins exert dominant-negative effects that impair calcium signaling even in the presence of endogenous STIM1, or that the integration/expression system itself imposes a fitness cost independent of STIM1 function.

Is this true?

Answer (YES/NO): YES